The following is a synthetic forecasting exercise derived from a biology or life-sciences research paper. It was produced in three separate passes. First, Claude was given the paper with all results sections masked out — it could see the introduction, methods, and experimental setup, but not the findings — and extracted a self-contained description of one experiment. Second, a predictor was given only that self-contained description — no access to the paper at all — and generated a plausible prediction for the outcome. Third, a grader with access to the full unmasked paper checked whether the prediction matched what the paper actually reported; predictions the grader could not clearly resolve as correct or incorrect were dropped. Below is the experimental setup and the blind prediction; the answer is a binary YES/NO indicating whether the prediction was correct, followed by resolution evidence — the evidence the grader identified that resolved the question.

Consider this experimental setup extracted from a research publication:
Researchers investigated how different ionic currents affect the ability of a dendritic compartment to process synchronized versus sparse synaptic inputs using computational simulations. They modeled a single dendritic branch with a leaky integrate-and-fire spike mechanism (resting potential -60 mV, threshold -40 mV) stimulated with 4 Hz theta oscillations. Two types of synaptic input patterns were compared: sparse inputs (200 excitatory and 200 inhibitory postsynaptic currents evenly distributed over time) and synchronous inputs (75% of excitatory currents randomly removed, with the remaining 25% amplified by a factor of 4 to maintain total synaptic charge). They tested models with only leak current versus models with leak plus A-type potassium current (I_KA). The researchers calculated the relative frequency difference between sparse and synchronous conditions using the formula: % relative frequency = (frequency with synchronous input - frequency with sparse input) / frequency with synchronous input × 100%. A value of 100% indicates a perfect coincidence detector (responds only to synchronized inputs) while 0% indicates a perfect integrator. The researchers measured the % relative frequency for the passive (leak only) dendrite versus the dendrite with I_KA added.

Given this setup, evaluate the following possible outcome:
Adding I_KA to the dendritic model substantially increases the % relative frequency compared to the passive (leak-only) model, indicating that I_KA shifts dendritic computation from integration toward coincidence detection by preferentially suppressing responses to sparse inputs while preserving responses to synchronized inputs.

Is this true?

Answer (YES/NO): YES